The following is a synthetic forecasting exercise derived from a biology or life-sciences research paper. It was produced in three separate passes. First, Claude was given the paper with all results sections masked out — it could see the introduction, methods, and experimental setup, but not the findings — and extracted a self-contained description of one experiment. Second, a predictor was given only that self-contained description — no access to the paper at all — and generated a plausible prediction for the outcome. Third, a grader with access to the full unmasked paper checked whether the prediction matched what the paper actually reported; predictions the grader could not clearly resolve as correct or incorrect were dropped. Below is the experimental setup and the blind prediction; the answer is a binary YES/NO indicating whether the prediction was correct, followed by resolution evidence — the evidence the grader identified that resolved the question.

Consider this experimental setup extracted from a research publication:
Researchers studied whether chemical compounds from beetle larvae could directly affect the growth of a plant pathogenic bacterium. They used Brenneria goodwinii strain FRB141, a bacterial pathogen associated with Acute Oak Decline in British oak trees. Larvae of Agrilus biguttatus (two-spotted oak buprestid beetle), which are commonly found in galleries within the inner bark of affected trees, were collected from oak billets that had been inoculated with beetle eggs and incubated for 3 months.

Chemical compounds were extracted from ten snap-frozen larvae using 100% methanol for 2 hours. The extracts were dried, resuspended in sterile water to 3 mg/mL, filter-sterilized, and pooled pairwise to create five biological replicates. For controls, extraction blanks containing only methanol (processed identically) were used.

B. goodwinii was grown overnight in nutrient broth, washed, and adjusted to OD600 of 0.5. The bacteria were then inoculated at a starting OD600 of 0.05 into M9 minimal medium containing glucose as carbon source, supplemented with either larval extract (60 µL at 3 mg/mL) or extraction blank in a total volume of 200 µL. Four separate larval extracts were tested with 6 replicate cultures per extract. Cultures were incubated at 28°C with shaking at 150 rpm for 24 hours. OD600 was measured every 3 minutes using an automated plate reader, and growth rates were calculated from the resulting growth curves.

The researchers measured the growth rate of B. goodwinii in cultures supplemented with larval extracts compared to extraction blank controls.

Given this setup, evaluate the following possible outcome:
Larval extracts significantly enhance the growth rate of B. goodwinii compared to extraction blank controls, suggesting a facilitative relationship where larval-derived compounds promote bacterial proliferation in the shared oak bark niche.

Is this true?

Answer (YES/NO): YES